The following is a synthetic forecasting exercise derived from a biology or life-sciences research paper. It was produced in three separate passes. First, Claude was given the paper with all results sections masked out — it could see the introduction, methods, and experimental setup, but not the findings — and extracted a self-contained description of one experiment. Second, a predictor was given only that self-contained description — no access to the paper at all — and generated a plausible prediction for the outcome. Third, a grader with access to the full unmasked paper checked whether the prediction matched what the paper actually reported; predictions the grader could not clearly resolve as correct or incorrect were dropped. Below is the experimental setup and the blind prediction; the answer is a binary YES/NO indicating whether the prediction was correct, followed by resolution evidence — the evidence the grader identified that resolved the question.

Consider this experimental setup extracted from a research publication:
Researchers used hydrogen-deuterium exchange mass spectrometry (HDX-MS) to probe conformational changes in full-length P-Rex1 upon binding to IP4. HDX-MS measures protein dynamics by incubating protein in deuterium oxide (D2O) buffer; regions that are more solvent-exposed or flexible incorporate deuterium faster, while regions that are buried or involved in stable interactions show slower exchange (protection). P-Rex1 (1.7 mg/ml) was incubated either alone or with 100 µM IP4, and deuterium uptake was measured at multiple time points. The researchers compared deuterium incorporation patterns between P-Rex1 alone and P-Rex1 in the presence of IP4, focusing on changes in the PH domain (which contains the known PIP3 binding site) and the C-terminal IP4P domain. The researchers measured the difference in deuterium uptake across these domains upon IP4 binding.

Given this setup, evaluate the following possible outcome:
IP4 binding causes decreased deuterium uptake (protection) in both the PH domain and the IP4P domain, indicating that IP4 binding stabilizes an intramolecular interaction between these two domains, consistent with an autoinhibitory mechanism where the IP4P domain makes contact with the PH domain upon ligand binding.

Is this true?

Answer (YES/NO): YES